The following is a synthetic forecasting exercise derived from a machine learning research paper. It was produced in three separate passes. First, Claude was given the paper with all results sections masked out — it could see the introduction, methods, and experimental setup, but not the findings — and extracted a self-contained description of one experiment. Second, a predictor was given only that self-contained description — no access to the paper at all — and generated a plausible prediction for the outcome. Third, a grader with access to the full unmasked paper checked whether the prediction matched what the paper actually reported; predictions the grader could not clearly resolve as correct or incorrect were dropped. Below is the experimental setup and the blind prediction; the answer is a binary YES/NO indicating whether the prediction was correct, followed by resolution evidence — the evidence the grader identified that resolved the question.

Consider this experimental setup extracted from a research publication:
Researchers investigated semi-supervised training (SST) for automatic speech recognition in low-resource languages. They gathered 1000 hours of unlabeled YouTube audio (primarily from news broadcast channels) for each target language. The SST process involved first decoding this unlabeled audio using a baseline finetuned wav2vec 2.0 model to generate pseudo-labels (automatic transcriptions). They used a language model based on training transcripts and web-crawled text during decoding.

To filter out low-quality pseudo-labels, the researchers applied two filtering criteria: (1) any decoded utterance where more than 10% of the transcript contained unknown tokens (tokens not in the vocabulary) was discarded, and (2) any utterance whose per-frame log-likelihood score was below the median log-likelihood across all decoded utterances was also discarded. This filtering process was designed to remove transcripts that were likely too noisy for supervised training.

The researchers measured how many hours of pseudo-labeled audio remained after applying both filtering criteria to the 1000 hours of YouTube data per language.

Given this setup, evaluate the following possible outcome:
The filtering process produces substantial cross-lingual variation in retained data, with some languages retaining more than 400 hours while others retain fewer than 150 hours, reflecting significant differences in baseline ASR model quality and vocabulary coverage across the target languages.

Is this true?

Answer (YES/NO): NO